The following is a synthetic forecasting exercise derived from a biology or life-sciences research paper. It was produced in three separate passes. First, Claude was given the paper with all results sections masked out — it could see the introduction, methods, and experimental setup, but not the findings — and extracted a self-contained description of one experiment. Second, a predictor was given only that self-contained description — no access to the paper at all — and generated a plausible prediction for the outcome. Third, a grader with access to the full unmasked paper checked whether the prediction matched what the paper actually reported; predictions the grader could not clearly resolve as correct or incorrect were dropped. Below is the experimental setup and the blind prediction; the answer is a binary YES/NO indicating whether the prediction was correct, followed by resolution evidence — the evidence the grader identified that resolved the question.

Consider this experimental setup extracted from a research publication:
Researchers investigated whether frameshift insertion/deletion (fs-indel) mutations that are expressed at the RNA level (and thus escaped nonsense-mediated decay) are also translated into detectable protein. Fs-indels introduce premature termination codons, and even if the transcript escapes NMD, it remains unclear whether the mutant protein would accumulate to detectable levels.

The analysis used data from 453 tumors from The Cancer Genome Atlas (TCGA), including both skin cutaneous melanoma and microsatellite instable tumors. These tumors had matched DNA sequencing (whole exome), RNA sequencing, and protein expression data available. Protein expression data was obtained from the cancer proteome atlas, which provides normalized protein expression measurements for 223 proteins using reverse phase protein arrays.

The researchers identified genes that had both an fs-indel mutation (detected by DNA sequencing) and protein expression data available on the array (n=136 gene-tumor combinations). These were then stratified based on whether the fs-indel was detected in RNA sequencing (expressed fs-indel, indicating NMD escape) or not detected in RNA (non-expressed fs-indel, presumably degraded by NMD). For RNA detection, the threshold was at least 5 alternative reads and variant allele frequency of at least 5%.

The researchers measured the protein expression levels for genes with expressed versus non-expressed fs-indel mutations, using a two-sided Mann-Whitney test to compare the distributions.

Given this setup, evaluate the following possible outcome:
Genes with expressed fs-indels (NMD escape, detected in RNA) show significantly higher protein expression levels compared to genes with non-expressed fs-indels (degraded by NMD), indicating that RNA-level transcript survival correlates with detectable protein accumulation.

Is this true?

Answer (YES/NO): YES